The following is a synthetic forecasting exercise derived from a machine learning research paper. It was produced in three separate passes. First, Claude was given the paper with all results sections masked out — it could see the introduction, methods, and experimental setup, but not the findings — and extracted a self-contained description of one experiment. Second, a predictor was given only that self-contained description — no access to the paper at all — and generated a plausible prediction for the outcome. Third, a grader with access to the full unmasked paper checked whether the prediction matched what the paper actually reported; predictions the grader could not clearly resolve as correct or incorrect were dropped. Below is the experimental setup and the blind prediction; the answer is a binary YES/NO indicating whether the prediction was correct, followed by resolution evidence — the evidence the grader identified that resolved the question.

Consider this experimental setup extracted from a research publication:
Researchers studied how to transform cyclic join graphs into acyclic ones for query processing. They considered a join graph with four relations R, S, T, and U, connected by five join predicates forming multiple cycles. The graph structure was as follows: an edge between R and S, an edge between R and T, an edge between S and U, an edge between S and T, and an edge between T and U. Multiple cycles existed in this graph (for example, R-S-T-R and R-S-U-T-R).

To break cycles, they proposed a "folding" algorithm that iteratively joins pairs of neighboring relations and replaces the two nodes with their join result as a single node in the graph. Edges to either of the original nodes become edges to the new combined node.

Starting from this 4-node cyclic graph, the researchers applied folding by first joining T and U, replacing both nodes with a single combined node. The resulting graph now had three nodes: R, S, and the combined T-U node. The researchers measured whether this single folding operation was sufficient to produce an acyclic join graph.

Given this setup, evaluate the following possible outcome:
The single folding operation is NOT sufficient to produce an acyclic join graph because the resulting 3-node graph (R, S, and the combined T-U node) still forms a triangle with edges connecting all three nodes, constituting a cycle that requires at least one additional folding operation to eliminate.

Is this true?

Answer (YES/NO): YES